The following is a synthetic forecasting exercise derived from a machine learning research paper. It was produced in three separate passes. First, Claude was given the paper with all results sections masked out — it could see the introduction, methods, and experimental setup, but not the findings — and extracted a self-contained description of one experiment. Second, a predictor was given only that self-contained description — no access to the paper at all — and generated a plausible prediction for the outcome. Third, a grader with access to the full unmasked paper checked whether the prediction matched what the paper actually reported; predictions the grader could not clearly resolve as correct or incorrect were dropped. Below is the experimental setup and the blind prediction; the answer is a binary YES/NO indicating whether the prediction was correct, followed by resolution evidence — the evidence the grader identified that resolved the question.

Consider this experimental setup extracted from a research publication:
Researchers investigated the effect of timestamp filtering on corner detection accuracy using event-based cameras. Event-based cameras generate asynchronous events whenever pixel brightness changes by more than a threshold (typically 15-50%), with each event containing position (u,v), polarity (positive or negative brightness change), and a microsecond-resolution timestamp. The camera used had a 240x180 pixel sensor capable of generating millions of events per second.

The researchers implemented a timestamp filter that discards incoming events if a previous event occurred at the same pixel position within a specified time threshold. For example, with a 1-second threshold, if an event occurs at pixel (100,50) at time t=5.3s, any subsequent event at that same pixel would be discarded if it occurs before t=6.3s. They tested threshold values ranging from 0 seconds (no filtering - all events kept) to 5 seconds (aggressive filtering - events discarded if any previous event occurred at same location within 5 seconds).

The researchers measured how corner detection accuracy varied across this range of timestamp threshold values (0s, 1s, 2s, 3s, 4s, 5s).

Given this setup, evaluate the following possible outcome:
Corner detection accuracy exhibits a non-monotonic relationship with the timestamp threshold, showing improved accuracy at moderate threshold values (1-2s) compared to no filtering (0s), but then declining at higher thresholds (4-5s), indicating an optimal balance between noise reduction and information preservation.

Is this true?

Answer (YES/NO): YES